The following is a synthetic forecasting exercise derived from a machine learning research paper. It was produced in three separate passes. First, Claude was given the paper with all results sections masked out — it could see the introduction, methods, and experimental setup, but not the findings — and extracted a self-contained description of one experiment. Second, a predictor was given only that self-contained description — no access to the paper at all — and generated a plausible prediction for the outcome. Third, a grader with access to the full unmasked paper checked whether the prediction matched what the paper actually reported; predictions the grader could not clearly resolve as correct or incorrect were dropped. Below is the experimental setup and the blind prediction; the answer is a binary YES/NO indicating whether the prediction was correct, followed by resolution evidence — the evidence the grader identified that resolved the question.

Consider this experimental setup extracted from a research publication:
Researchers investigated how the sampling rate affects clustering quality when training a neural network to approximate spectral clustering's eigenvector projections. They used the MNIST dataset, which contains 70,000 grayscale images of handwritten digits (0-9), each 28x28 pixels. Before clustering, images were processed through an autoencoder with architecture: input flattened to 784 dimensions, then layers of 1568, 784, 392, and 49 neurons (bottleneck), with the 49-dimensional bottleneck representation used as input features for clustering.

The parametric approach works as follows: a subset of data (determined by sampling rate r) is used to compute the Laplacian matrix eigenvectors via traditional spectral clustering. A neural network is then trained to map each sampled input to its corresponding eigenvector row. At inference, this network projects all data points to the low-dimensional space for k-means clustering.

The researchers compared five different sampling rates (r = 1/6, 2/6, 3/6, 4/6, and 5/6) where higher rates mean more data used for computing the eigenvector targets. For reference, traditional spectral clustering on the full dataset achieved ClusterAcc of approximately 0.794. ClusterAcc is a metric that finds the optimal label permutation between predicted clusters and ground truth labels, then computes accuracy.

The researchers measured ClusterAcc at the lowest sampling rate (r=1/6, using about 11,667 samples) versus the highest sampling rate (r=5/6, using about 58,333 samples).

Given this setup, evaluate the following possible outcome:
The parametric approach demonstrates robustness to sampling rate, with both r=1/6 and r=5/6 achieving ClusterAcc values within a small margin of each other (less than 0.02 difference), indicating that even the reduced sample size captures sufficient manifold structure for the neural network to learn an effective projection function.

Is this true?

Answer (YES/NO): NO